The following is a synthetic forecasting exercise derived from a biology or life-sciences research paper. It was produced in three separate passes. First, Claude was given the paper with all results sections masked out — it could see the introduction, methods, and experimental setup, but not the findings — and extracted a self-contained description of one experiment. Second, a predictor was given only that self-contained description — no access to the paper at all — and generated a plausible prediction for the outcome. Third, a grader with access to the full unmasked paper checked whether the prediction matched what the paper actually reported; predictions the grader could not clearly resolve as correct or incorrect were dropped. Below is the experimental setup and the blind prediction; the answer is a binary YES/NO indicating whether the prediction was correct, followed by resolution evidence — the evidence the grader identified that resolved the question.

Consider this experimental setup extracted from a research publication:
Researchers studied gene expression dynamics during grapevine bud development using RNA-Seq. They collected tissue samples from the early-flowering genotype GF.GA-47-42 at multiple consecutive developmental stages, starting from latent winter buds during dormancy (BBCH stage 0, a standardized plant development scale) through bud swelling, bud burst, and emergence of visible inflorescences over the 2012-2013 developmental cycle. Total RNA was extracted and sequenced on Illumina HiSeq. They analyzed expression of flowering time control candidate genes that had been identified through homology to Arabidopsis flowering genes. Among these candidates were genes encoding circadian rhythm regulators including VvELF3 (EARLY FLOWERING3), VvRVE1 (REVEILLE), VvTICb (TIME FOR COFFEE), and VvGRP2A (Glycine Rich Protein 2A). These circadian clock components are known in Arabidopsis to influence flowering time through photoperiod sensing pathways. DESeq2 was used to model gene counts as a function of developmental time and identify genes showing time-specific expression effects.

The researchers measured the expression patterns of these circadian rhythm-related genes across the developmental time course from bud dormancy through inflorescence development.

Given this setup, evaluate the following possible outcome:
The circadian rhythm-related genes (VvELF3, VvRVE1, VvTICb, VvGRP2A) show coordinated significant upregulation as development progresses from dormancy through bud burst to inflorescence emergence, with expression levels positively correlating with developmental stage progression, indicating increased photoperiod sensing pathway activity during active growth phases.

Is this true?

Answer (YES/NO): NO